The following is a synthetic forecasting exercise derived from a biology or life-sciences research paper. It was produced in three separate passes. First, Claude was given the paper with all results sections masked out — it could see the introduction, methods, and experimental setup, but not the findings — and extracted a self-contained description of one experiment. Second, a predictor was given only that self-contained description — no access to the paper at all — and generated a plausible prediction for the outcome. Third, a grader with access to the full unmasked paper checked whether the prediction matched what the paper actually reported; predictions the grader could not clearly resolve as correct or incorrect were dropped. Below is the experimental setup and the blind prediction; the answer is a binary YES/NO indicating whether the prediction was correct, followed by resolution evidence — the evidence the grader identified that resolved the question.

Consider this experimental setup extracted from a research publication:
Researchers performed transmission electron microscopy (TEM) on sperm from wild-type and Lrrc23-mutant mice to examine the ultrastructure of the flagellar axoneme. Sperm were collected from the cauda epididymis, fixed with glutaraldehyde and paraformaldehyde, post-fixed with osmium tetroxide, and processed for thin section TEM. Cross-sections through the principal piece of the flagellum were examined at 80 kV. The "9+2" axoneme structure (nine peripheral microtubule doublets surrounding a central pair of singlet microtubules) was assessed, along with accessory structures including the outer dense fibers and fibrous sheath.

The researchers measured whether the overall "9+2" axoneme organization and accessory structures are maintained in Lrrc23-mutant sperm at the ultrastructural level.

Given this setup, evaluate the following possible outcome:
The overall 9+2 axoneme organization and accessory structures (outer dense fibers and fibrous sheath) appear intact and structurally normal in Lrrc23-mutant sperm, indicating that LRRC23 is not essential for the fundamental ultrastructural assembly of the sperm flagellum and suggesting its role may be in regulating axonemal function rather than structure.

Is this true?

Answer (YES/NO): NO